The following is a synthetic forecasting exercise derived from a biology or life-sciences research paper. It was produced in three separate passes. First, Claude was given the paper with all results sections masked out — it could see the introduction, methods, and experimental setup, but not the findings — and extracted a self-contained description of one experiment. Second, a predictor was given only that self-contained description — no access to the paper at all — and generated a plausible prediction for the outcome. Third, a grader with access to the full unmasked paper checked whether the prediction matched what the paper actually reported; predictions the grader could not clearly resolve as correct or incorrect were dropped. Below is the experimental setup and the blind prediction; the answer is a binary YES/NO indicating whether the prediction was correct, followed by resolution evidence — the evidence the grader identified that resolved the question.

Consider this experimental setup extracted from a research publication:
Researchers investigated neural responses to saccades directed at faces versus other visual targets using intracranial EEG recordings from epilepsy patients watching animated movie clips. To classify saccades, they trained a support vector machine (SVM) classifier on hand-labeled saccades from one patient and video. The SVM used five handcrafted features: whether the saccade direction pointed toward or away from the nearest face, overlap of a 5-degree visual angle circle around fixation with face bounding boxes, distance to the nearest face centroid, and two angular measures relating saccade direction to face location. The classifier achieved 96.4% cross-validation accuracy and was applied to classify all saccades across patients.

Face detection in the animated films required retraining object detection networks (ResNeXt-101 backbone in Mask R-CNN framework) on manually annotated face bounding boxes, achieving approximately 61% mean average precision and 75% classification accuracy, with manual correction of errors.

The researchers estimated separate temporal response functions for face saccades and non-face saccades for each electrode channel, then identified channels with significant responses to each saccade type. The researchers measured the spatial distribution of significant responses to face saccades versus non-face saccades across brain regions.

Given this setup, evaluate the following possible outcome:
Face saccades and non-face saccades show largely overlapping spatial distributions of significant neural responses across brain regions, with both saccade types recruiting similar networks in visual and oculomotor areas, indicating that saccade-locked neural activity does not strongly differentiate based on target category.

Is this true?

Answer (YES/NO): NO